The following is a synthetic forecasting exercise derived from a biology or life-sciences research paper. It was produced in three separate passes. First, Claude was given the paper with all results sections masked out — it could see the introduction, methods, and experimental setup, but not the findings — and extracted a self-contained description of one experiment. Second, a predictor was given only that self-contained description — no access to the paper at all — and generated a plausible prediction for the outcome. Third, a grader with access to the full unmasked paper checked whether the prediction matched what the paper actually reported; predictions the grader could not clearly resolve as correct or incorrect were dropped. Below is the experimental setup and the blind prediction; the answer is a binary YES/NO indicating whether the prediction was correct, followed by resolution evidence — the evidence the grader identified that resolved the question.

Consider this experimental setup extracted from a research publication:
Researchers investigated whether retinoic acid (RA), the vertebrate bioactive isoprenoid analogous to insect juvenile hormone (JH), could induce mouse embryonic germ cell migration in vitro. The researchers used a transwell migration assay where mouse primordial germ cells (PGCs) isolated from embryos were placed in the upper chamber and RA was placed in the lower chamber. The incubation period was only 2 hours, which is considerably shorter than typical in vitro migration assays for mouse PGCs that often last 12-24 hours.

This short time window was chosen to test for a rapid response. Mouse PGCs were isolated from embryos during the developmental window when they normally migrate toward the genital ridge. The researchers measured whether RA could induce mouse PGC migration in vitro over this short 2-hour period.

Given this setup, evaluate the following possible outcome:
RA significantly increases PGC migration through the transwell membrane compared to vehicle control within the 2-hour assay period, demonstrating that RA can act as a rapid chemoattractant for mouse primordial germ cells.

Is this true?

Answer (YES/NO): YES